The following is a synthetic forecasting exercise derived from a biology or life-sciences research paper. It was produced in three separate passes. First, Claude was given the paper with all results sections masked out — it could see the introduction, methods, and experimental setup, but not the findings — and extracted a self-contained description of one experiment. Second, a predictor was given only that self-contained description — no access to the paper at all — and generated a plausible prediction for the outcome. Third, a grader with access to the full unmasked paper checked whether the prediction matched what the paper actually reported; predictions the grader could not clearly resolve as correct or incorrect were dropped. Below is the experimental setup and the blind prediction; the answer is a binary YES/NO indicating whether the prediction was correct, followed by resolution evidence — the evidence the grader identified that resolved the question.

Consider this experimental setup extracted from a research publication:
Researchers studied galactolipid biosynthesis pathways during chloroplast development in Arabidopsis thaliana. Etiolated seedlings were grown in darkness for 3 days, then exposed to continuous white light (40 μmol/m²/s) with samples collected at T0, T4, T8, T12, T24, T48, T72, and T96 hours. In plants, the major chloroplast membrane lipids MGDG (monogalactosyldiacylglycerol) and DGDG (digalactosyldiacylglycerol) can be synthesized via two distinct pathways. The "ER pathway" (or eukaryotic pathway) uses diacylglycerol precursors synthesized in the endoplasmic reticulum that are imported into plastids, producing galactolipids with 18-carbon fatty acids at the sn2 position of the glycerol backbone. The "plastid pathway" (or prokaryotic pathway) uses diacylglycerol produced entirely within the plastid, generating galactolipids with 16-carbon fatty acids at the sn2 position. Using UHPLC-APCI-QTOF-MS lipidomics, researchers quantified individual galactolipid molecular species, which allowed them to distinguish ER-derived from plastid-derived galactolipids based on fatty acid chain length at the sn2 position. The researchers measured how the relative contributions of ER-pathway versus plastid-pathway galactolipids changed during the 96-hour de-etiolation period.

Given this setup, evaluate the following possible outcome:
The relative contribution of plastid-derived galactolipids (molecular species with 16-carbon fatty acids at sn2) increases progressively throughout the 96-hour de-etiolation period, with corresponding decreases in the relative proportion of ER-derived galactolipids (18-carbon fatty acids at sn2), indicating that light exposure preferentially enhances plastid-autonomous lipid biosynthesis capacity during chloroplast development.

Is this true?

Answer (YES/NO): NO